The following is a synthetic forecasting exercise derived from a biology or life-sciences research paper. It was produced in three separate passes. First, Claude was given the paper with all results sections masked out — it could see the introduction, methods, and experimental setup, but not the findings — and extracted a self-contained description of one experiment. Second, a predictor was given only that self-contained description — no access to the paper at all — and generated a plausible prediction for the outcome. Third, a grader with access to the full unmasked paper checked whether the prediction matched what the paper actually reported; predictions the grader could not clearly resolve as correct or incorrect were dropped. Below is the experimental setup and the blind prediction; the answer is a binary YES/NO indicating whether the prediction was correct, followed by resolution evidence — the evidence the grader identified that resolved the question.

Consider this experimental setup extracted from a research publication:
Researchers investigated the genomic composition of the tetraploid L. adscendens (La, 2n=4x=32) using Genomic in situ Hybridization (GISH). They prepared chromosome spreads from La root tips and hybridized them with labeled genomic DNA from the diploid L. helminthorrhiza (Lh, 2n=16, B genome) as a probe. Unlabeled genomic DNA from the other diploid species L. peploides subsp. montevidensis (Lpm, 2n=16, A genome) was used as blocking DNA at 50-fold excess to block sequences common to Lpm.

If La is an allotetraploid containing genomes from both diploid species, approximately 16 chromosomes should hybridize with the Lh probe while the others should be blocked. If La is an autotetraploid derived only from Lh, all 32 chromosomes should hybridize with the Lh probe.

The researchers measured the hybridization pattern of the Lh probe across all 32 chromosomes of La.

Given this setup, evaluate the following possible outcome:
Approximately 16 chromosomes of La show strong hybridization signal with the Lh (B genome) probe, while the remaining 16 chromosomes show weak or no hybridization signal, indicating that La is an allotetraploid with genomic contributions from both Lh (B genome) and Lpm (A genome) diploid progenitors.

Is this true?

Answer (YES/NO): NO